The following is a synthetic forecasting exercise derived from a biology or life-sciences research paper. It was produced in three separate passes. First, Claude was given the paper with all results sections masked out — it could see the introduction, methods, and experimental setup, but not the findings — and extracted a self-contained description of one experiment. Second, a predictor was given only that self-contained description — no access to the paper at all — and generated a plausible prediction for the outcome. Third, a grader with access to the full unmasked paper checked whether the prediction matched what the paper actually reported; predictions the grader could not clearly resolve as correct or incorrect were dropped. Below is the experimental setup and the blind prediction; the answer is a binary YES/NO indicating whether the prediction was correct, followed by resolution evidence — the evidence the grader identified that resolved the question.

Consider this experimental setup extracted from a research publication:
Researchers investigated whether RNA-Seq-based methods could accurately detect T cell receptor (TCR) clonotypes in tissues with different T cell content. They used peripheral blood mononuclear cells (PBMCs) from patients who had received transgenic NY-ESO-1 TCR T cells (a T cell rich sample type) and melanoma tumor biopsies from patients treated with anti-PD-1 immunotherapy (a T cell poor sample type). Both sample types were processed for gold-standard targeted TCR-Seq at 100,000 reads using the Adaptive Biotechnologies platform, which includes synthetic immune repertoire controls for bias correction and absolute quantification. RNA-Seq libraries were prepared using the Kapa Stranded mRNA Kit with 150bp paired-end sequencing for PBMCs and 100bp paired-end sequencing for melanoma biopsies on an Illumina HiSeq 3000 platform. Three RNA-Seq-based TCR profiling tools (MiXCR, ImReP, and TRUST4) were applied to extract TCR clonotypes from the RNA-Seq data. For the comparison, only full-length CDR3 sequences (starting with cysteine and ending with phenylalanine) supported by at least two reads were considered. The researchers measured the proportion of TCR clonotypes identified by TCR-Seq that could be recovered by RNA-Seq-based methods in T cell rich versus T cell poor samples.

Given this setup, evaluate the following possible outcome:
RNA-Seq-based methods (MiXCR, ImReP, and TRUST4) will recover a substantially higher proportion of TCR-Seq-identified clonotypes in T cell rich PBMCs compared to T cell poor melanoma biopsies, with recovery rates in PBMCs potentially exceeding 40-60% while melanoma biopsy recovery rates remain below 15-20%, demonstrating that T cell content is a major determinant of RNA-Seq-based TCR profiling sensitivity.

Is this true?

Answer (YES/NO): NO